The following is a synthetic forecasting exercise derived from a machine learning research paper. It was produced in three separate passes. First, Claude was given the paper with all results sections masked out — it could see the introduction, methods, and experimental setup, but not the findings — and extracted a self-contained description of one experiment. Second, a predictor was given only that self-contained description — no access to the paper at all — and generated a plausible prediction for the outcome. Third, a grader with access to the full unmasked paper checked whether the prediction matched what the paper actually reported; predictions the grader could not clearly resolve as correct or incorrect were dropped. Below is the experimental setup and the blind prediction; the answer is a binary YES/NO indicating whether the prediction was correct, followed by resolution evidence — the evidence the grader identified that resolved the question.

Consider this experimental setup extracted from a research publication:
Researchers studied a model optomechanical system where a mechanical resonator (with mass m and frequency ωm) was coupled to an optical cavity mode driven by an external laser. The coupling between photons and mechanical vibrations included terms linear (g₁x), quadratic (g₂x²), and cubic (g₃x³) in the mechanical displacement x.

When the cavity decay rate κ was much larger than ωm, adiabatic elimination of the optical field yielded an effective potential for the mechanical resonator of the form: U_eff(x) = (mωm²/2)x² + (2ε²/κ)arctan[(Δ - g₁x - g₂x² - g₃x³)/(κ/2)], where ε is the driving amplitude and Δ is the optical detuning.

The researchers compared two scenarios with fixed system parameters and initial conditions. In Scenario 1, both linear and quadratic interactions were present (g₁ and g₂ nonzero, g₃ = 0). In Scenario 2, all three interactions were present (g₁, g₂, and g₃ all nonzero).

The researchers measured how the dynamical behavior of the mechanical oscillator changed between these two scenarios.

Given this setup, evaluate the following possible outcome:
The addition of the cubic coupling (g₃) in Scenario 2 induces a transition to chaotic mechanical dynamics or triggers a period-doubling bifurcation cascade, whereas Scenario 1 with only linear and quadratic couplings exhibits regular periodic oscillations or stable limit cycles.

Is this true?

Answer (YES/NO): NO